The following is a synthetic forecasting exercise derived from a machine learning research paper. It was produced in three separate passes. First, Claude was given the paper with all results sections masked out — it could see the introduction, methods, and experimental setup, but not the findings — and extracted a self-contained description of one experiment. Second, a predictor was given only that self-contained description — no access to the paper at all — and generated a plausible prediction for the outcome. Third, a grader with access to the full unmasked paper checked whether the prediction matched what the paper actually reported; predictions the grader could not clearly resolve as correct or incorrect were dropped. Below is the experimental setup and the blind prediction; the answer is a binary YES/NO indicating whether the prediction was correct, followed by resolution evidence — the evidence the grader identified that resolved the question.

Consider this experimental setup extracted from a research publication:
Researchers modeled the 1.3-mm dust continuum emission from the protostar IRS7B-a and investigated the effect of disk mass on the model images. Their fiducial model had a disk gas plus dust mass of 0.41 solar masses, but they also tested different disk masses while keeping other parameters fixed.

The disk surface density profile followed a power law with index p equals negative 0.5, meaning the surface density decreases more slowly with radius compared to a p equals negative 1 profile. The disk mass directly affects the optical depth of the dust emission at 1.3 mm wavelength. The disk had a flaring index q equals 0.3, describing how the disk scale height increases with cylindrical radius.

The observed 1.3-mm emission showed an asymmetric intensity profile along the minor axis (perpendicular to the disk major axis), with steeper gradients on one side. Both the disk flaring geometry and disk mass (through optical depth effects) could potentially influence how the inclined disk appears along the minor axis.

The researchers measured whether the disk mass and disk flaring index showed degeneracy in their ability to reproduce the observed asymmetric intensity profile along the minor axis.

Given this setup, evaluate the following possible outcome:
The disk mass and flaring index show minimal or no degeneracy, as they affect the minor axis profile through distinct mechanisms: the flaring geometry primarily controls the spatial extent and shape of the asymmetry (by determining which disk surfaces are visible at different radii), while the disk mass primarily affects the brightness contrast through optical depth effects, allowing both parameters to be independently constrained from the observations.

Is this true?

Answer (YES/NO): NO